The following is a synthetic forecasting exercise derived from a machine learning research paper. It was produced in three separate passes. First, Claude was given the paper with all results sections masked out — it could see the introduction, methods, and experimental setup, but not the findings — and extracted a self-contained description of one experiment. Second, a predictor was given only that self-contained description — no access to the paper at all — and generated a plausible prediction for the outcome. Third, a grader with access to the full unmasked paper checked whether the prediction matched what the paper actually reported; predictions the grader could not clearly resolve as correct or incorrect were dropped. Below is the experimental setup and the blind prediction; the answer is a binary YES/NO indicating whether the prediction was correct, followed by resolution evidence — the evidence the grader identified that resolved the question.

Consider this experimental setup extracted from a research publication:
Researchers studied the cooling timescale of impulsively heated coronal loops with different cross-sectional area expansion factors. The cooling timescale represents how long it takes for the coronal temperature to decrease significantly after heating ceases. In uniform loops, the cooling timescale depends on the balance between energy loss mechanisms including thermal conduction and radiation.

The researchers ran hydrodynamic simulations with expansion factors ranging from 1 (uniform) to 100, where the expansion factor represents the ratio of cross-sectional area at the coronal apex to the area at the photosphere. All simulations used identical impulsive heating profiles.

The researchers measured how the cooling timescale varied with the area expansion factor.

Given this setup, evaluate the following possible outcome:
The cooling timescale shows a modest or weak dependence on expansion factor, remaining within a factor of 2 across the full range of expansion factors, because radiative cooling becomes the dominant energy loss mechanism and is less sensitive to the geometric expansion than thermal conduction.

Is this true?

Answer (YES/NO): NO